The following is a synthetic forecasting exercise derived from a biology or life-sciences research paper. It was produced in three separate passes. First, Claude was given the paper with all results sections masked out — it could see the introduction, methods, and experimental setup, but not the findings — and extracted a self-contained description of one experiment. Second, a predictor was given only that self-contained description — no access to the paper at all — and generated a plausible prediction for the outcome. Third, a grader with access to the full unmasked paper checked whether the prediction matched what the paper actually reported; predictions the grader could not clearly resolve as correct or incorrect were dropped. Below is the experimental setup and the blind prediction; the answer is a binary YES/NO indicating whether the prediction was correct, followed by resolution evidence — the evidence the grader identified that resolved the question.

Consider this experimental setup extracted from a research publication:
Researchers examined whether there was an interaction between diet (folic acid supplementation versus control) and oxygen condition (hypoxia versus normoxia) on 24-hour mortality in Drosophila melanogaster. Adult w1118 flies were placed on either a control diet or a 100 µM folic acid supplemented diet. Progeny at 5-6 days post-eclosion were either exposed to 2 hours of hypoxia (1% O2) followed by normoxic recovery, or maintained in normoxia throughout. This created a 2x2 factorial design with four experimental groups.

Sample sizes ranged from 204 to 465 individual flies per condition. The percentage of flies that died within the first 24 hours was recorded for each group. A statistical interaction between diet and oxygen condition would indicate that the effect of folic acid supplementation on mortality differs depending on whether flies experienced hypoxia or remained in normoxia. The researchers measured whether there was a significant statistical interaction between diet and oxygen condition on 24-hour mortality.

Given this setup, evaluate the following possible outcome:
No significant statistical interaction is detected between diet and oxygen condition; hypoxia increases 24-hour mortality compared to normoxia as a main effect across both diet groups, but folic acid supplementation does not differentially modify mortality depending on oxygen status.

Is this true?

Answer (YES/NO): NO